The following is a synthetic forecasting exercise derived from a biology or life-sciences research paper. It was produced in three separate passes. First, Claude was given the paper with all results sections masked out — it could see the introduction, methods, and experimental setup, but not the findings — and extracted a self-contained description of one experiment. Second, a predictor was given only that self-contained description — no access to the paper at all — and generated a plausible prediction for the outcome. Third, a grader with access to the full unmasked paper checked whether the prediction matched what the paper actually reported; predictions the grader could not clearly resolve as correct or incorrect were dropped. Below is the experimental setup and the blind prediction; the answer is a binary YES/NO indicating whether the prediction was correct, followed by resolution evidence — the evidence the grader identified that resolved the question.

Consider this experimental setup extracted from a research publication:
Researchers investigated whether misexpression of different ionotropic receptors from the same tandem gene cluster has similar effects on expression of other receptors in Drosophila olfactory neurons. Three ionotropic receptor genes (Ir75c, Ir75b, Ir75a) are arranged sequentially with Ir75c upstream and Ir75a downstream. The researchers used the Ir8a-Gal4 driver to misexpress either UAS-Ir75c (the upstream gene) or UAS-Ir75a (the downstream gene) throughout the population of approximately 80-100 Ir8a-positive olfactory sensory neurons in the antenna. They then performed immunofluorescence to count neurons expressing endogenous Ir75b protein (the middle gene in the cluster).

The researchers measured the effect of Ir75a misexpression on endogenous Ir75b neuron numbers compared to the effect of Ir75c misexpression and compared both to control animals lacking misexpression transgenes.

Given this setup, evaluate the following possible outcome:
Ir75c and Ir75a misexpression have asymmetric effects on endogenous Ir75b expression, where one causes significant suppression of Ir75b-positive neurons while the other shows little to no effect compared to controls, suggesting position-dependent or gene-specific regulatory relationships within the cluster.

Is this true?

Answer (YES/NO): NO